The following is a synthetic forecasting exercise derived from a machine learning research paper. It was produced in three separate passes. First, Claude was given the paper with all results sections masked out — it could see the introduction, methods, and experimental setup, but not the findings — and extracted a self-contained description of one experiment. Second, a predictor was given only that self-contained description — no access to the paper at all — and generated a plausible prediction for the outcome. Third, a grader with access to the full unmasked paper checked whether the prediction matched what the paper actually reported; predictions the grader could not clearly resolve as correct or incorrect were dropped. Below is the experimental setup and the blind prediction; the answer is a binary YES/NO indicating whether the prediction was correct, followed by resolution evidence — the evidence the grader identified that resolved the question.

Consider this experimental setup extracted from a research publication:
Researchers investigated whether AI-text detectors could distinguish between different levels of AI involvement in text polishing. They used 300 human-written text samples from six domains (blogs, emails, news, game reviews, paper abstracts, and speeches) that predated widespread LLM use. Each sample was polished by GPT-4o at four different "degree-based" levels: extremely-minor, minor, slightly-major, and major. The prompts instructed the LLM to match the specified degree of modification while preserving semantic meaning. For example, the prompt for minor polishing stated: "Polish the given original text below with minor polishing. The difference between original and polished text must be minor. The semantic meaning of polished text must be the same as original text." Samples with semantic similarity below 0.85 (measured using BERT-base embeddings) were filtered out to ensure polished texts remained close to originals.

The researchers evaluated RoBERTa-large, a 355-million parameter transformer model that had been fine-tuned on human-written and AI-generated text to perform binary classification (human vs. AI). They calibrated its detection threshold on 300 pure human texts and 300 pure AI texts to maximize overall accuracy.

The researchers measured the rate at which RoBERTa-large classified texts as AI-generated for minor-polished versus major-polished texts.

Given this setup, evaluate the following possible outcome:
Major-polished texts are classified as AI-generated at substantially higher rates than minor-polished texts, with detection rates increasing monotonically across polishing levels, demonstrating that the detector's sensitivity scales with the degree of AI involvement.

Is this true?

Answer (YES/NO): NO